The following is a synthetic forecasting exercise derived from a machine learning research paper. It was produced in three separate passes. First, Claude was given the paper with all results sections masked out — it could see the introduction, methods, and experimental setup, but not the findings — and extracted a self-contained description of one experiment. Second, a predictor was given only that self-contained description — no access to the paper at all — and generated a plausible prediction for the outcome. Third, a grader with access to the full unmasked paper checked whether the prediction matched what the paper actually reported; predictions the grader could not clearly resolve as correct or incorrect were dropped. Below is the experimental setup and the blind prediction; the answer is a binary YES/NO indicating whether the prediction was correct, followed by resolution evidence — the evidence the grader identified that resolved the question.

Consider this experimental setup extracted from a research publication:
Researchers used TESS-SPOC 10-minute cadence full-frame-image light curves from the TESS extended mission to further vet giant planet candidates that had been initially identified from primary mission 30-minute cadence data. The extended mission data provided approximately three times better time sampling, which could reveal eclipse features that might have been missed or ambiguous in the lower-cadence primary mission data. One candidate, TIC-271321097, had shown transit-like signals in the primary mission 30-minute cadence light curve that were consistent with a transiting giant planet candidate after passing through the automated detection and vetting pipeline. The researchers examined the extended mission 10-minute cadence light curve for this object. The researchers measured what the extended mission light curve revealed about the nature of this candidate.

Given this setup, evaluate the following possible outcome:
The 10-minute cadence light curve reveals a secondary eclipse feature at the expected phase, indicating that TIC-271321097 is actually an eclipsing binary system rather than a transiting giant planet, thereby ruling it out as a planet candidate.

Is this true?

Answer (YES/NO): YES